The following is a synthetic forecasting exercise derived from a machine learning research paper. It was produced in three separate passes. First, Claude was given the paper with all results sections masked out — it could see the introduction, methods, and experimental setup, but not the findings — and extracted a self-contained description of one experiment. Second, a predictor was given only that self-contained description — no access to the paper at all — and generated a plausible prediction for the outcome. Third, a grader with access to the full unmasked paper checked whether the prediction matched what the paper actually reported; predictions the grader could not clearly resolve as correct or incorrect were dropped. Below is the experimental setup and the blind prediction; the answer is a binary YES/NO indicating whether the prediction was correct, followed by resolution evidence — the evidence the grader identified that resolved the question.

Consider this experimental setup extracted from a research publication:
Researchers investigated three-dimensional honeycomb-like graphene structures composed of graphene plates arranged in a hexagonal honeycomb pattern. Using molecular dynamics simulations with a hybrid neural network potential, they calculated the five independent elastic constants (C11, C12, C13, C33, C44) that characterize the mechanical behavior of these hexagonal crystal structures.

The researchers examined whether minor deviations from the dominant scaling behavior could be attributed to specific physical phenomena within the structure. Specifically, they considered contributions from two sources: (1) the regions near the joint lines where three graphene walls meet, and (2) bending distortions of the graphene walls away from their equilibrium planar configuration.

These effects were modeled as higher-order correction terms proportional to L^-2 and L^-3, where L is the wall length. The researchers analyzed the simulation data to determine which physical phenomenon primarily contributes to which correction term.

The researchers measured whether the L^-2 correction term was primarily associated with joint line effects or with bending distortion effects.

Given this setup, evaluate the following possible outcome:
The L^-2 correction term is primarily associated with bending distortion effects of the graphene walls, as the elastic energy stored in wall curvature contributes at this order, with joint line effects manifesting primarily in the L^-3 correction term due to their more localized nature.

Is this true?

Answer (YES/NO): NO